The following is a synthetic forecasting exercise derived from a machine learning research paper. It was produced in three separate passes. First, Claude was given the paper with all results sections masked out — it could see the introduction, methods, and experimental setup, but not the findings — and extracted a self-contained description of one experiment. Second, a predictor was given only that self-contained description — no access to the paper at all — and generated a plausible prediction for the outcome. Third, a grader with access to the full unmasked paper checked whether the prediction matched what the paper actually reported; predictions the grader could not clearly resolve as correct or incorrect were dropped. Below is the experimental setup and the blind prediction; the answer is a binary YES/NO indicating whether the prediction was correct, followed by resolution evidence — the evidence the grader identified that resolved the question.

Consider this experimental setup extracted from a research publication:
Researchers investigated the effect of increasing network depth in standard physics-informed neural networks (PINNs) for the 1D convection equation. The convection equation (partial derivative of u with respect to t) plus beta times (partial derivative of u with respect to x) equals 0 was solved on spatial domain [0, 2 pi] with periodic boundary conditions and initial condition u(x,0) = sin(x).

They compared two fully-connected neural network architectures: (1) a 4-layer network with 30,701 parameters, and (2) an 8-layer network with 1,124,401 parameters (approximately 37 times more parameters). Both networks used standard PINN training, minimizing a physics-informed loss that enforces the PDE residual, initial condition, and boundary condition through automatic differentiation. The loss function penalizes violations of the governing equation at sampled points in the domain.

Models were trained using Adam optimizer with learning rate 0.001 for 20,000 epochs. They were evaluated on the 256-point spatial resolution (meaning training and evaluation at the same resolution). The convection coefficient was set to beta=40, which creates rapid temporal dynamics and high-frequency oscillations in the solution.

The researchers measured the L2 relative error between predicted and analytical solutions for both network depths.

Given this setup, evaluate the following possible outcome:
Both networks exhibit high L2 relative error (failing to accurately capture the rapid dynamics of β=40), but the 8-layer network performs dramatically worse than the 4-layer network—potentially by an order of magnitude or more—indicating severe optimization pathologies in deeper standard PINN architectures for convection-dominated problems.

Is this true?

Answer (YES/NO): NO